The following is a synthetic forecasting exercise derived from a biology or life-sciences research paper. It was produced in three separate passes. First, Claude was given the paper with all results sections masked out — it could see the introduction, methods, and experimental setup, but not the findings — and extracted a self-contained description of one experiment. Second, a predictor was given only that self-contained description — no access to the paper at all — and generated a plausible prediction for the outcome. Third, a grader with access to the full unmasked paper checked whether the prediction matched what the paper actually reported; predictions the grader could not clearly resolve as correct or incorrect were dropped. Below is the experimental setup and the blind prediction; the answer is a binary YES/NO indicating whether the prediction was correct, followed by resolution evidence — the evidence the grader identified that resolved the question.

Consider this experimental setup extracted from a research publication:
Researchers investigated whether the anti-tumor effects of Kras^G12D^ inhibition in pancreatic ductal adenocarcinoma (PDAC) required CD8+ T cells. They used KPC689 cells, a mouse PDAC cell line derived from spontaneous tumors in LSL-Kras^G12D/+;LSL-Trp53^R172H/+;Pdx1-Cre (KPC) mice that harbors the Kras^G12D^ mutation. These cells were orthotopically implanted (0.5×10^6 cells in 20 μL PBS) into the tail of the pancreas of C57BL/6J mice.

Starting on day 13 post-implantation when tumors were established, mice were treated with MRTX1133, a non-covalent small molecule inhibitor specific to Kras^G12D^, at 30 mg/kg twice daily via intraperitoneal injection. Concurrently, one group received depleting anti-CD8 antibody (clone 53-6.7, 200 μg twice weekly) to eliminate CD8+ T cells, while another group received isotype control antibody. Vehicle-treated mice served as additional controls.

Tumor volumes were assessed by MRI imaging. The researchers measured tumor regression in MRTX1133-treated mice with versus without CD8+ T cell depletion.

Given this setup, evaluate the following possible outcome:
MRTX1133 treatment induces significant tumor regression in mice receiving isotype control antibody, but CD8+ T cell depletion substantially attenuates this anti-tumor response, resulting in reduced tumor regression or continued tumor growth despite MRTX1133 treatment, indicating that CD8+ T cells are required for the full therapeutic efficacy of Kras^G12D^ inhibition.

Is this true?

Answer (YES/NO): YES